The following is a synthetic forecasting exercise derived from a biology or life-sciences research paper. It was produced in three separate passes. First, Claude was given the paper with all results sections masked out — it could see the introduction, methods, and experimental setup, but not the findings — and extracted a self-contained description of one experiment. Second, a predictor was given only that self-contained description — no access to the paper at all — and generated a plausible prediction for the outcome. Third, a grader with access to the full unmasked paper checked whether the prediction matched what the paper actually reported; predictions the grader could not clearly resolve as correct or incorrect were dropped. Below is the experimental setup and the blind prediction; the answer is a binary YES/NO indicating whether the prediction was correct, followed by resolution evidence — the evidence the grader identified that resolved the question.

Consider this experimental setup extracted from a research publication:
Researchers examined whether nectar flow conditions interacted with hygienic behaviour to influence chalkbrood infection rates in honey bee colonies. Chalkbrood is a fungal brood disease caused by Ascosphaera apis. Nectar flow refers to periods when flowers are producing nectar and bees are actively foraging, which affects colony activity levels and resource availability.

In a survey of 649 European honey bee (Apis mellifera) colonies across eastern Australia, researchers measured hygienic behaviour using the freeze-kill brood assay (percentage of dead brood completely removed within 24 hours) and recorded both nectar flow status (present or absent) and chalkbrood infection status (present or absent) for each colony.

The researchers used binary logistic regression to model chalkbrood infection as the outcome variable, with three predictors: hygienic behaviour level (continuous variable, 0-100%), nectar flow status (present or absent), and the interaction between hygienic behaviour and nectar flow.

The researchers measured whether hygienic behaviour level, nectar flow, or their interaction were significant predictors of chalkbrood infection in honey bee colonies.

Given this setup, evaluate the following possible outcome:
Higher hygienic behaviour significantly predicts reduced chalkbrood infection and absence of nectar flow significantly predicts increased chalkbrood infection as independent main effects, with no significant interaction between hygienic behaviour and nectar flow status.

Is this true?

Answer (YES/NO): NO